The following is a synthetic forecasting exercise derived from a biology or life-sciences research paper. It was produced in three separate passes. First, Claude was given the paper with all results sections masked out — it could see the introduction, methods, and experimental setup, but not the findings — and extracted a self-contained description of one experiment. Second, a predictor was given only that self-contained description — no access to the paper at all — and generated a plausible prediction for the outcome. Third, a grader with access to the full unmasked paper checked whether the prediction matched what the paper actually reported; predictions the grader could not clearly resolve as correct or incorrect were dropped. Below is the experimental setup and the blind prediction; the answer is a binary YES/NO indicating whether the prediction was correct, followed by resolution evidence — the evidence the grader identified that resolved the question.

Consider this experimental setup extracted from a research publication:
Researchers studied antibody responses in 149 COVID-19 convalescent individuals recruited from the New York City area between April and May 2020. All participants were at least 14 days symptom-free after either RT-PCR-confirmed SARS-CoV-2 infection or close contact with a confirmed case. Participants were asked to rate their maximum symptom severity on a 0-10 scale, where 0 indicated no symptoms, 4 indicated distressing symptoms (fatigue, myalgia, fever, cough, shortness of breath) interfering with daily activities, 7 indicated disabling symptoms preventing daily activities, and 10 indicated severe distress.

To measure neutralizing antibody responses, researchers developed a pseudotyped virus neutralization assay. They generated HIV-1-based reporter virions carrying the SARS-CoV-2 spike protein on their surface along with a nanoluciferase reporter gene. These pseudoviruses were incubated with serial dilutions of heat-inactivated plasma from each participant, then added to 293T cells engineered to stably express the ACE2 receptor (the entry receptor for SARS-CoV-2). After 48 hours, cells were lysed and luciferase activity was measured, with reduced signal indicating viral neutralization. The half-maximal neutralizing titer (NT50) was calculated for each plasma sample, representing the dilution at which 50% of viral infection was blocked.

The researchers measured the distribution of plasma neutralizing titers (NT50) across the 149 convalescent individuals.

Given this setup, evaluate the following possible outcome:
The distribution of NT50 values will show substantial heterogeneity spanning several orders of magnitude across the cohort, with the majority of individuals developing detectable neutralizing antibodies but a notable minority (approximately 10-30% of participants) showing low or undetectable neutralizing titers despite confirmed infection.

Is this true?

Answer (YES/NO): NO